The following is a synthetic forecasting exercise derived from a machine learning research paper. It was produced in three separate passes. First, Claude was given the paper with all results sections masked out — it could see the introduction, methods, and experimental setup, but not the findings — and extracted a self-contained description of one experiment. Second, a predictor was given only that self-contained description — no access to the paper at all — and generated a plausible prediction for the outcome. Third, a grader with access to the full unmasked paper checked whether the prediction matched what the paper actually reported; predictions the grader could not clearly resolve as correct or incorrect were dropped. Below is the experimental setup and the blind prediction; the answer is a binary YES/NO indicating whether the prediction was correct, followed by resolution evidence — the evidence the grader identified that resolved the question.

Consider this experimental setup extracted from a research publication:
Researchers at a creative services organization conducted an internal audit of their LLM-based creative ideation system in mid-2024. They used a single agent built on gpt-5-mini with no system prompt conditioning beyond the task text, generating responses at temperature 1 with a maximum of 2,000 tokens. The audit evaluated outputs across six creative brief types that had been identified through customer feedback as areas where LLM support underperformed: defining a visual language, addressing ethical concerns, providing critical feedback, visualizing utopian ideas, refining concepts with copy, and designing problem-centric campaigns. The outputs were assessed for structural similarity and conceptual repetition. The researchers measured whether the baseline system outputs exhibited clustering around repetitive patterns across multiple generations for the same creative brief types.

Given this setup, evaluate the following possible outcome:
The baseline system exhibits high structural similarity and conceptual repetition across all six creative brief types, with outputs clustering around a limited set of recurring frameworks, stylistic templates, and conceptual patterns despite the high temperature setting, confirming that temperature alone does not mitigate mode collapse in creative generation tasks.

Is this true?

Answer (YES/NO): YES